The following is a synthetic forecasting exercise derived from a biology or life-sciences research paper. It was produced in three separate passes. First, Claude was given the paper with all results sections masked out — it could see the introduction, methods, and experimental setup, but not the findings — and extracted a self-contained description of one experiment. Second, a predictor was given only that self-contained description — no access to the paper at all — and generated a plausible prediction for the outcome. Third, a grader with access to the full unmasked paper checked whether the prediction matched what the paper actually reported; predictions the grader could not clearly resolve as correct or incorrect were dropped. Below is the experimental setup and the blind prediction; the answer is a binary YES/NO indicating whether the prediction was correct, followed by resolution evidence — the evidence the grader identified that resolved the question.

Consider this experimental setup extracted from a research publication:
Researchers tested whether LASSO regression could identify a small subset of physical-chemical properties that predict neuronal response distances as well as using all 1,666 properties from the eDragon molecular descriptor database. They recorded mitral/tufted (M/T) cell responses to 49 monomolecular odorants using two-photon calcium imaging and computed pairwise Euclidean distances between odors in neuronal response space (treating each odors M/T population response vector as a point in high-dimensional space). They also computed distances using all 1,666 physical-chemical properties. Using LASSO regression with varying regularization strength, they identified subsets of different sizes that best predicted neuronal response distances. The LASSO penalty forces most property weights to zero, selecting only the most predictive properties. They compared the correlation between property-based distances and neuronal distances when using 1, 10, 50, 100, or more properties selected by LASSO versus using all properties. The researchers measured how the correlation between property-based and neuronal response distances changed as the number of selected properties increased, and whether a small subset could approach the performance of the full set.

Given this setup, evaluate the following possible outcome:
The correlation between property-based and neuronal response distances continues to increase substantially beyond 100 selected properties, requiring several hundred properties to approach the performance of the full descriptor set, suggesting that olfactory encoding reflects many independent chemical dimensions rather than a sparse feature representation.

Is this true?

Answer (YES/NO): NO